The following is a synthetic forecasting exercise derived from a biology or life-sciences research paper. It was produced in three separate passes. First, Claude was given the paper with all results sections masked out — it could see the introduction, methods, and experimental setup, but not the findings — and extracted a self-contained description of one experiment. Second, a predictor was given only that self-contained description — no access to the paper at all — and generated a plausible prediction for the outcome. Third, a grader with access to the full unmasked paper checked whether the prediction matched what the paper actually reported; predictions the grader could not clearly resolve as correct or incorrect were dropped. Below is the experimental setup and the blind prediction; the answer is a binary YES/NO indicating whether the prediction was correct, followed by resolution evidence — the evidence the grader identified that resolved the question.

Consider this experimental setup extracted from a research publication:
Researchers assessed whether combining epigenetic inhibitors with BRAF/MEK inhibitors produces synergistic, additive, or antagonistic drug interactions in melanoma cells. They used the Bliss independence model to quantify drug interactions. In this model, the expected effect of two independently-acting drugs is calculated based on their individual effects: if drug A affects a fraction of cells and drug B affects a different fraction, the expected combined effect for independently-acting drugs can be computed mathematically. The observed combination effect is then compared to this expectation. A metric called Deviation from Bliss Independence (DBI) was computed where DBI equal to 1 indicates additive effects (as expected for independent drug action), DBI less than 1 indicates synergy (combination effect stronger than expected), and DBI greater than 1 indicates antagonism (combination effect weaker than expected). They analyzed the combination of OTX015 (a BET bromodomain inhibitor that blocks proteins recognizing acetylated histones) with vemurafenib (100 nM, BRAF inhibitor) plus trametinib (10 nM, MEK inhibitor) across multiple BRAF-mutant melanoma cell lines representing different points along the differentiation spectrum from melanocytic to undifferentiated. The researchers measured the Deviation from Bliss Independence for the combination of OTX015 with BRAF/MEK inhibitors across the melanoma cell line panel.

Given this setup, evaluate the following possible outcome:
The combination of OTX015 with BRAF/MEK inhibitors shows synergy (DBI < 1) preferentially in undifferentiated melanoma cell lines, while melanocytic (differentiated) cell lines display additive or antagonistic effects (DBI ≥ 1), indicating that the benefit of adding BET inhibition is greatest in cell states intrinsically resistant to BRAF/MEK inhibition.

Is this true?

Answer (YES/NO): NO